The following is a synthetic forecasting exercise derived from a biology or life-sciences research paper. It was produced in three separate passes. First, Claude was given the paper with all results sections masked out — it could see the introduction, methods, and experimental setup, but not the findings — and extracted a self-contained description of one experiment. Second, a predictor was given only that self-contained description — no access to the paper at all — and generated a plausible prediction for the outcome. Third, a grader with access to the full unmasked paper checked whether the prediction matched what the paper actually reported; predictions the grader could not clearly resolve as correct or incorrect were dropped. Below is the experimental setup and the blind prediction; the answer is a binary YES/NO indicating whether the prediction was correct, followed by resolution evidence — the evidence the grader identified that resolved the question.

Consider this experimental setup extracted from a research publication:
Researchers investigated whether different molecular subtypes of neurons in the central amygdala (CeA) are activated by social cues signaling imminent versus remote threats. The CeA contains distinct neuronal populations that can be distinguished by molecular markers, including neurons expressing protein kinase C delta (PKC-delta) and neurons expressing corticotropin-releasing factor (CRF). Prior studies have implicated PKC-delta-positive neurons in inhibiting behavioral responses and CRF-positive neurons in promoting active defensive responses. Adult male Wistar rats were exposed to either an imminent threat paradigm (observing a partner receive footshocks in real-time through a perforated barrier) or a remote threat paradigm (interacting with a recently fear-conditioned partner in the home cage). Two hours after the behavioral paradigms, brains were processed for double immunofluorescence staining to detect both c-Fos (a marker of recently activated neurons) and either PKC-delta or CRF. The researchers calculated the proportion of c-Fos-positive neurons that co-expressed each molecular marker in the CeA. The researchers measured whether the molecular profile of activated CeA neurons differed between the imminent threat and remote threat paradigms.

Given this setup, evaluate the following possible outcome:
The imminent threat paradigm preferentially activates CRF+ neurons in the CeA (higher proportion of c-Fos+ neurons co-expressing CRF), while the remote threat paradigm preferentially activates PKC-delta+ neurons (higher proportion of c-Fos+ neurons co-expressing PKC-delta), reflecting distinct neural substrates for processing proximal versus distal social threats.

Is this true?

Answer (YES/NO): NO